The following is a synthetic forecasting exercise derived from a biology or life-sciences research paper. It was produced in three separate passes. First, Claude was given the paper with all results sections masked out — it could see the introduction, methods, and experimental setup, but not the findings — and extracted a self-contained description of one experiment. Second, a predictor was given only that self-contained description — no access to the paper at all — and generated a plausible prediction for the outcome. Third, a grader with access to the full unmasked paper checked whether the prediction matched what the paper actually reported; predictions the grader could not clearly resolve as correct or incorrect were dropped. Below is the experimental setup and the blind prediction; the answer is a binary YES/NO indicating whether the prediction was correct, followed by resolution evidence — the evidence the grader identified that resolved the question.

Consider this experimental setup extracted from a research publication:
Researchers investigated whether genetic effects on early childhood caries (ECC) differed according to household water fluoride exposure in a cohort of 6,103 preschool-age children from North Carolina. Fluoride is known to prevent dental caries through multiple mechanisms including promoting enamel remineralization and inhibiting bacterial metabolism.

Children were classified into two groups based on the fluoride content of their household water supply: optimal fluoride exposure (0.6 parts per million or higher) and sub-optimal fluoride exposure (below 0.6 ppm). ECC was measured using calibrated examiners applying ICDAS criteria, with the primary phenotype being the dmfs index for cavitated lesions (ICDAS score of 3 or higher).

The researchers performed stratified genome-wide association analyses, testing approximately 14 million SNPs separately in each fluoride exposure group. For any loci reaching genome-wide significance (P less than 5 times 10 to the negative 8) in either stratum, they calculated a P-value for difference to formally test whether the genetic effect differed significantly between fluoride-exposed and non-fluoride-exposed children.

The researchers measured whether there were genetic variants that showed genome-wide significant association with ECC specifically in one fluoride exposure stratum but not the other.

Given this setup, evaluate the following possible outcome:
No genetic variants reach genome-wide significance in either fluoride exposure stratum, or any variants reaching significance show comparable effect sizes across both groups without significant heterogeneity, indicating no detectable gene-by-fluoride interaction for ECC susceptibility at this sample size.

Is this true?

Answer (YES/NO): NO